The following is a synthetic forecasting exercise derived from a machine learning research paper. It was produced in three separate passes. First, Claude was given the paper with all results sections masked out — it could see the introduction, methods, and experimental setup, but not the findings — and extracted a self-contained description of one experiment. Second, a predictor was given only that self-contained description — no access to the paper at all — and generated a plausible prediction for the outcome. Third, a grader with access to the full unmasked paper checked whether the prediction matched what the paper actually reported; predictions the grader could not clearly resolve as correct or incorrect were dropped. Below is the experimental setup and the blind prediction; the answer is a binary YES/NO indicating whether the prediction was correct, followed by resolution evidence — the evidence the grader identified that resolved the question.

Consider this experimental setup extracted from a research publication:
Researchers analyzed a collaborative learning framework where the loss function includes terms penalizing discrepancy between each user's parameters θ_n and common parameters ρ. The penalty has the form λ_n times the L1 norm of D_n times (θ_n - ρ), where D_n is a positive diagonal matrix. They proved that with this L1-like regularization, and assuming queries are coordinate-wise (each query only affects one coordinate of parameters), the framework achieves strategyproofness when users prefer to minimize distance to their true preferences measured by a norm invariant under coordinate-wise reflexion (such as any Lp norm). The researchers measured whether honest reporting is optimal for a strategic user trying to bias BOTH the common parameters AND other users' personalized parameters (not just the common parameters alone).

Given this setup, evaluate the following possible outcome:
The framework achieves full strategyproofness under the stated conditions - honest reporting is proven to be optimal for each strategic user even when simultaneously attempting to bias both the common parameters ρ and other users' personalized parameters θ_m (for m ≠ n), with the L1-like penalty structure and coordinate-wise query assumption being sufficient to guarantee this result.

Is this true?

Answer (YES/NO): YES